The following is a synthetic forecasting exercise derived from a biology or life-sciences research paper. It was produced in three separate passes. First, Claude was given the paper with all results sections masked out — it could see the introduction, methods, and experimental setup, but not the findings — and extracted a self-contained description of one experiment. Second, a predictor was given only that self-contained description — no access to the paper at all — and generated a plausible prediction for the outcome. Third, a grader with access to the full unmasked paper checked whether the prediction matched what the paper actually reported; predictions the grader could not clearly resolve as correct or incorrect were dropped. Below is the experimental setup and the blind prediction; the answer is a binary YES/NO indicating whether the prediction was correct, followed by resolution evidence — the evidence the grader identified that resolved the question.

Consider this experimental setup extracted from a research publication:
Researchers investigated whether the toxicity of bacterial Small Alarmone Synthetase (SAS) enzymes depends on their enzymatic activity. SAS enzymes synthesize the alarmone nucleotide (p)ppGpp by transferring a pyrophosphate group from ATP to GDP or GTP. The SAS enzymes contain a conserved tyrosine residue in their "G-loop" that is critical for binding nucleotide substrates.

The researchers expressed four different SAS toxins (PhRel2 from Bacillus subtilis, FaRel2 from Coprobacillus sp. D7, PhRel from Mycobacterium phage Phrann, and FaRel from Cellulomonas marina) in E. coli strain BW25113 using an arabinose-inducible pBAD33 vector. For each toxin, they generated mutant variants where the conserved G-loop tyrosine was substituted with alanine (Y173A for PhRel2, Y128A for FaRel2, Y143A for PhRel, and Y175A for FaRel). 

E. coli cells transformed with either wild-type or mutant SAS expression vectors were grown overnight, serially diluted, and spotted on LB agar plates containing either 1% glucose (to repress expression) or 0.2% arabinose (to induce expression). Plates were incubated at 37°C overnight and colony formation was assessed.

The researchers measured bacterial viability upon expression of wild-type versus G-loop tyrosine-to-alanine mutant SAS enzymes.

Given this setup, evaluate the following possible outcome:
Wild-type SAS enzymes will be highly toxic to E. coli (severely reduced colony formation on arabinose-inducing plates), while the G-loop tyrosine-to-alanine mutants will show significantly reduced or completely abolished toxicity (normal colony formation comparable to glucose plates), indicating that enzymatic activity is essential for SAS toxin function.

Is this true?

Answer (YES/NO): YES